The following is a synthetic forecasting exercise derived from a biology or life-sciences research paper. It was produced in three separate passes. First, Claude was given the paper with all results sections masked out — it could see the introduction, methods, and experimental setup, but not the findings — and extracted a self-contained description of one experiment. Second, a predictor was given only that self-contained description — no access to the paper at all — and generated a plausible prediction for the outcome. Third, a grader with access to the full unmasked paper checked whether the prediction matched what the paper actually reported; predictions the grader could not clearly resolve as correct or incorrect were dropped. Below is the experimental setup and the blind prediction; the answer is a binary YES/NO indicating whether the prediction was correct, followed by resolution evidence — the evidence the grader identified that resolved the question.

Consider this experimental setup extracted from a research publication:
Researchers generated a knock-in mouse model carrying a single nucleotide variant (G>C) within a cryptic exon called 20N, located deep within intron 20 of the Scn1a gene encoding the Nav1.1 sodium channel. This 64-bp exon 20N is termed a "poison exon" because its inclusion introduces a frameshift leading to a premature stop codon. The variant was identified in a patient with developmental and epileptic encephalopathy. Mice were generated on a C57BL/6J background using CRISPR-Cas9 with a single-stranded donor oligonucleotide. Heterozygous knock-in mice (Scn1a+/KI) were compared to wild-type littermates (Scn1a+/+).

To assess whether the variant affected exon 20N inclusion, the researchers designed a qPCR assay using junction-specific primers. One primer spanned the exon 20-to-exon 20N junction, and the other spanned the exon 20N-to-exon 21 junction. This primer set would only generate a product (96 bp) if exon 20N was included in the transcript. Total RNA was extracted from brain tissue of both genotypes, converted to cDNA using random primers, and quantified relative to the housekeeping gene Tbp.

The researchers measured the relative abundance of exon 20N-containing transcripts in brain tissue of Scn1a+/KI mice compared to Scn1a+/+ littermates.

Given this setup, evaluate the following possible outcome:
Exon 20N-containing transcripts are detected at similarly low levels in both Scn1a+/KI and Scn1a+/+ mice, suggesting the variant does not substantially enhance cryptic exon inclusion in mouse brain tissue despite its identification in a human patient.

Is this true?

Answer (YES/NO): NO